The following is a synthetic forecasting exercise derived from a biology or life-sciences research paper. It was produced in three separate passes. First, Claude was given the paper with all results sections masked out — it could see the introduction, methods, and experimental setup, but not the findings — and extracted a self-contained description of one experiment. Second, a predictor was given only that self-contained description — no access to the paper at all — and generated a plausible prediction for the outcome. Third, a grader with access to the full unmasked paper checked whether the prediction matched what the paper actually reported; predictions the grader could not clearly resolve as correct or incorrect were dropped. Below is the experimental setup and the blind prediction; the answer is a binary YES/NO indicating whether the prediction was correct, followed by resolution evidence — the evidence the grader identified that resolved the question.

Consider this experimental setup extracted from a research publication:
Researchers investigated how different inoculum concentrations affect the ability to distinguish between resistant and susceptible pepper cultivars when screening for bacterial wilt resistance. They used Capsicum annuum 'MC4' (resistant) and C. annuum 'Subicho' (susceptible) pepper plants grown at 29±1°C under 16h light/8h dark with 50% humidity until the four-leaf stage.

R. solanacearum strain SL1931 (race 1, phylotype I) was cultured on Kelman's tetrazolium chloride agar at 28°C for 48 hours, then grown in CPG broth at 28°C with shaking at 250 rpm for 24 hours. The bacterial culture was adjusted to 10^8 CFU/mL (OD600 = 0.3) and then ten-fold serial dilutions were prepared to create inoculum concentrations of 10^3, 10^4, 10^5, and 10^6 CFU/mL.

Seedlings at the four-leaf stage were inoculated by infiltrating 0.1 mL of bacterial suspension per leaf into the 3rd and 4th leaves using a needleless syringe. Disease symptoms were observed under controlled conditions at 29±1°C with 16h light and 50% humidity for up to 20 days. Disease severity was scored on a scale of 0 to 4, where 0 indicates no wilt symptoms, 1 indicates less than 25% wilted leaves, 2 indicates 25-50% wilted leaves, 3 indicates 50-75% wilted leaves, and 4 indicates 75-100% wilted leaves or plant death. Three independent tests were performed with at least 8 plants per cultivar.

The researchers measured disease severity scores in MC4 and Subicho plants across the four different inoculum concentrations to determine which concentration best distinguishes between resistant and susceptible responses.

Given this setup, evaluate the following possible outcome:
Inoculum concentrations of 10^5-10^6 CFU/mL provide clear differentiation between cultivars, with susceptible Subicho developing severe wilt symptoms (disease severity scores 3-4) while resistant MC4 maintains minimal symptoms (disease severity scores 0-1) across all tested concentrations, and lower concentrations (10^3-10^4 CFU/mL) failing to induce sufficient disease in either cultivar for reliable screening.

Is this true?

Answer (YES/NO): NO